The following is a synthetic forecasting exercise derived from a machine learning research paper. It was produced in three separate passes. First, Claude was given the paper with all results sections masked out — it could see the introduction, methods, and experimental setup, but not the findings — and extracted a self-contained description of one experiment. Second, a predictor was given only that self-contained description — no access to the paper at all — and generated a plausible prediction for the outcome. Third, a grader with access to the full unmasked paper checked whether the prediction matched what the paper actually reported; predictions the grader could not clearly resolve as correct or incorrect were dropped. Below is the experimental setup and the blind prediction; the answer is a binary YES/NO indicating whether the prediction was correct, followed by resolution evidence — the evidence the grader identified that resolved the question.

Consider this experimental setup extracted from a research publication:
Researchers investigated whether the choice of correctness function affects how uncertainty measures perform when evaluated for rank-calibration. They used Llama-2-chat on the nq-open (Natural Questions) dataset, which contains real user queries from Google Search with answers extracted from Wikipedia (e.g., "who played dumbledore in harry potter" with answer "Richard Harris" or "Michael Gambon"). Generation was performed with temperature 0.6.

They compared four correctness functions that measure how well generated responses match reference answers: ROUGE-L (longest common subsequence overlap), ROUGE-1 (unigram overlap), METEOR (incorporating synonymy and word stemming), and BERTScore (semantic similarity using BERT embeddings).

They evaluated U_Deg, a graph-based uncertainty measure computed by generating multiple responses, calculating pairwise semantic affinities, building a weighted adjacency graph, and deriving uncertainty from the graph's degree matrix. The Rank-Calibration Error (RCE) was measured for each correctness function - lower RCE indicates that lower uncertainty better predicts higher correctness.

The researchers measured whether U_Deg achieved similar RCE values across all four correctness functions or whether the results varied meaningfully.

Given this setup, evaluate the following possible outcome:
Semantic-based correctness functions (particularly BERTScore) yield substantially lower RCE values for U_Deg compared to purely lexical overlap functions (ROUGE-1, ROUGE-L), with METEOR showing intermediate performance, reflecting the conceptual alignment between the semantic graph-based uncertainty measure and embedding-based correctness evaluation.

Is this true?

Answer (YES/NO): NO